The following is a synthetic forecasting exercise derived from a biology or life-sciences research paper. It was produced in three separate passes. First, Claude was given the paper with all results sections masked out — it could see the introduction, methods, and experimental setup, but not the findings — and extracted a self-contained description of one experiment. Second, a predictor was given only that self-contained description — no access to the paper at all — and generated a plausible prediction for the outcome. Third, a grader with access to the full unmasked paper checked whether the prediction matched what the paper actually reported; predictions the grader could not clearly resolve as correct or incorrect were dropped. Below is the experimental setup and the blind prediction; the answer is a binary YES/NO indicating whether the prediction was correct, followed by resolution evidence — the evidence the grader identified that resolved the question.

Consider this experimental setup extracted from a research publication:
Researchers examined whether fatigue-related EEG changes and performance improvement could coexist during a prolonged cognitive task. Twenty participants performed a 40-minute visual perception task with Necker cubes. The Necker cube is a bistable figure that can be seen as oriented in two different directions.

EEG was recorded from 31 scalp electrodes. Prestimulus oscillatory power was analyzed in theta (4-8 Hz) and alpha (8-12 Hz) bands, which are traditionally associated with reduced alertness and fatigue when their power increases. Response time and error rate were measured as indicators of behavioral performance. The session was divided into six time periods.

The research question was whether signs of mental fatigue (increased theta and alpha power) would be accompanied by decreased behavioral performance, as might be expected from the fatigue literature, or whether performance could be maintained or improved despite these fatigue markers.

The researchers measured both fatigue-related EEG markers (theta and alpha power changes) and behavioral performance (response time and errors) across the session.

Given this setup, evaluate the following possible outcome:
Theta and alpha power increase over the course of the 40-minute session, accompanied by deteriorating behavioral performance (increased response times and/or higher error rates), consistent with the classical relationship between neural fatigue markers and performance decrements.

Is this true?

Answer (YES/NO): NO